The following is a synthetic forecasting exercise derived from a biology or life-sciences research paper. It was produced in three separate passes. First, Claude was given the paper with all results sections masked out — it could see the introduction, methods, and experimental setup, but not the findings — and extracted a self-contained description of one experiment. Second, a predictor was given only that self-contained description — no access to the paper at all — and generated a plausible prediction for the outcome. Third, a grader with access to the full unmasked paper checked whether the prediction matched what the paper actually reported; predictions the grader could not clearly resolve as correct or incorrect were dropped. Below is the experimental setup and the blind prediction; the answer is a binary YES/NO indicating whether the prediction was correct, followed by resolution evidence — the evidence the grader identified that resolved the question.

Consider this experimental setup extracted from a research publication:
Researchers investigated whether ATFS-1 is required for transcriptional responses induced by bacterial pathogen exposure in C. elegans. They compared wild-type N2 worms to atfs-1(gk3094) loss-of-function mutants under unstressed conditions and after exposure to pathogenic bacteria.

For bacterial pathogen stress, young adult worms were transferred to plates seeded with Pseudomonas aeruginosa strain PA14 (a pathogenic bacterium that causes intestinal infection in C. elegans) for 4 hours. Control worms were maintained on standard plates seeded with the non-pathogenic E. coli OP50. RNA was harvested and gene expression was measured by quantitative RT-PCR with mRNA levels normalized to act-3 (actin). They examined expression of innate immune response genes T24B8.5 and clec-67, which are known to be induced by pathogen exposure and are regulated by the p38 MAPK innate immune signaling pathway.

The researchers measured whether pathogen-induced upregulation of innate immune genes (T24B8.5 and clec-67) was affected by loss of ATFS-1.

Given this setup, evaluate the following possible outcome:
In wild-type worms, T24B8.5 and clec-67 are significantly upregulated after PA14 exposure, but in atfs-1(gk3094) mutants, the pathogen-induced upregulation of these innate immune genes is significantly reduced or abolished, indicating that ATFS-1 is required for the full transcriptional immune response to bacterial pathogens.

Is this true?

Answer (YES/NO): NO